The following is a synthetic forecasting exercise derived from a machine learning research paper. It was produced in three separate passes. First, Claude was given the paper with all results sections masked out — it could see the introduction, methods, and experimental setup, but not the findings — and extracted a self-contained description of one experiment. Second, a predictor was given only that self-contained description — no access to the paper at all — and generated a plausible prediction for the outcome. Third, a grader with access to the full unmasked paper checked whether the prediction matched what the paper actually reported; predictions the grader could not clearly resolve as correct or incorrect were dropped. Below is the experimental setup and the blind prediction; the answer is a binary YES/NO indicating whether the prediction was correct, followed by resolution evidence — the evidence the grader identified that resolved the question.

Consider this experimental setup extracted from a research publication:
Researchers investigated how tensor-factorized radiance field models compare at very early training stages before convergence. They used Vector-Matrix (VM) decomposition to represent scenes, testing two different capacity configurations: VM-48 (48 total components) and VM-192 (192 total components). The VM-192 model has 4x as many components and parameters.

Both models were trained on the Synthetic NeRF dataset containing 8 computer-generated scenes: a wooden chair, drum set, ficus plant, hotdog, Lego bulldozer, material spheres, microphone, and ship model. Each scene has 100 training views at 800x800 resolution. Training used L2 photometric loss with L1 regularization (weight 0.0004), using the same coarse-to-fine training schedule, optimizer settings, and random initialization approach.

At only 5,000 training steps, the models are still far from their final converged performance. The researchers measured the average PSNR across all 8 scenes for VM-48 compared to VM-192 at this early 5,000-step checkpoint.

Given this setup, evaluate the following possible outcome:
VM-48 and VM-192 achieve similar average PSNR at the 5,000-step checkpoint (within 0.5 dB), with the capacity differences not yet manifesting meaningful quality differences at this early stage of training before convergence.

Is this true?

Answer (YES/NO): NO